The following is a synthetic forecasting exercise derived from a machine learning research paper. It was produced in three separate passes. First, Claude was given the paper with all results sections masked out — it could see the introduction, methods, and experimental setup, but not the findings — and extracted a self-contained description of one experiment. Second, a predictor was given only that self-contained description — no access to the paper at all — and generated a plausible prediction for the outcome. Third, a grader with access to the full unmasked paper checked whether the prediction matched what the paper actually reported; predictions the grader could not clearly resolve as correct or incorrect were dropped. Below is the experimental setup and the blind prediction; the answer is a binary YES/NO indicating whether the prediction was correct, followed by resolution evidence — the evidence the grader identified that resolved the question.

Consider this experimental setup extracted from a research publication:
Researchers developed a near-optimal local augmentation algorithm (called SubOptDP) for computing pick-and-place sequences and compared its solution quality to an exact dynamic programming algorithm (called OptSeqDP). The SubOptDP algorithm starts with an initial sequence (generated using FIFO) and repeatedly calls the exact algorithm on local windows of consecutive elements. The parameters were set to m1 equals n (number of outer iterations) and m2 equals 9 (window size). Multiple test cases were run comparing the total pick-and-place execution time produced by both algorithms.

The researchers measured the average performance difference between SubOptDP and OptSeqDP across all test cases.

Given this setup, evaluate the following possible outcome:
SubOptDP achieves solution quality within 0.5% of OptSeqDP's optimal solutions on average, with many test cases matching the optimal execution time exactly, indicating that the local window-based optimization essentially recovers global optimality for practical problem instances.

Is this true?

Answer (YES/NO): YES